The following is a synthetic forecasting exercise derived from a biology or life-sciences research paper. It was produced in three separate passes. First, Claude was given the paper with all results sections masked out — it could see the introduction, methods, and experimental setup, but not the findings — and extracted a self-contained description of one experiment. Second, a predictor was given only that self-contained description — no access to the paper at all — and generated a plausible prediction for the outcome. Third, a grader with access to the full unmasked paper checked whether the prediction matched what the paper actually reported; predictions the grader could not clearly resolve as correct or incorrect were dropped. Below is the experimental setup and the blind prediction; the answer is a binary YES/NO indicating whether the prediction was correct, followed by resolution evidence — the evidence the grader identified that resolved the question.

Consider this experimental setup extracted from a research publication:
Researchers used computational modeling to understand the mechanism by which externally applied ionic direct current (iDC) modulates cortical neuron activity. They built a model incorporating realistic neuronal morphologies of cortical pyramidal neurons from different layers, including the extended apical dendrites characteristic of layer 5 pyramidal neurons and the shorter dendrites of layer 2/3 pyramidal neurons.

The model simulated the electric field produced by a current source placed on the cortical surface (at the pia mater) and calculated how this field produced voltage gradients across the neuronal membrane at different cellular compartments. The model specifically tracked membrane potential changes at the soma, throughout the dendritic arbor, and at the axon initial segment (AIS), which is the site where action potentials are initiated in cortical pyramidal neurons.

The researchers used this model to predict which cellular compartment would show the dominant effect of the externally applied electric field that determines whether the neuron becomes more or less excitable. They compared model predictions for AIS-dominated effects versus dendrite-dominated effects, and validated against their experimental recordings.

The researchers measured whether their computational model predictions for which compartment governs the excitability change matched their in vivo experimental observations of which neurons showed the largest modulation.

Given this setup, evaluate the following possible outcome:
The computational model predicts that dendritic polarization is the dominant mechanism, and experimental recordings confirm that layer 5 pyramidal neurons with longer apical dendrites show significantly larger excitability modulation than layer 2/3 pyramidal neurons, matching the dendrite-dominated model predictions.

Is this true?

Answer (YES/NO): NO